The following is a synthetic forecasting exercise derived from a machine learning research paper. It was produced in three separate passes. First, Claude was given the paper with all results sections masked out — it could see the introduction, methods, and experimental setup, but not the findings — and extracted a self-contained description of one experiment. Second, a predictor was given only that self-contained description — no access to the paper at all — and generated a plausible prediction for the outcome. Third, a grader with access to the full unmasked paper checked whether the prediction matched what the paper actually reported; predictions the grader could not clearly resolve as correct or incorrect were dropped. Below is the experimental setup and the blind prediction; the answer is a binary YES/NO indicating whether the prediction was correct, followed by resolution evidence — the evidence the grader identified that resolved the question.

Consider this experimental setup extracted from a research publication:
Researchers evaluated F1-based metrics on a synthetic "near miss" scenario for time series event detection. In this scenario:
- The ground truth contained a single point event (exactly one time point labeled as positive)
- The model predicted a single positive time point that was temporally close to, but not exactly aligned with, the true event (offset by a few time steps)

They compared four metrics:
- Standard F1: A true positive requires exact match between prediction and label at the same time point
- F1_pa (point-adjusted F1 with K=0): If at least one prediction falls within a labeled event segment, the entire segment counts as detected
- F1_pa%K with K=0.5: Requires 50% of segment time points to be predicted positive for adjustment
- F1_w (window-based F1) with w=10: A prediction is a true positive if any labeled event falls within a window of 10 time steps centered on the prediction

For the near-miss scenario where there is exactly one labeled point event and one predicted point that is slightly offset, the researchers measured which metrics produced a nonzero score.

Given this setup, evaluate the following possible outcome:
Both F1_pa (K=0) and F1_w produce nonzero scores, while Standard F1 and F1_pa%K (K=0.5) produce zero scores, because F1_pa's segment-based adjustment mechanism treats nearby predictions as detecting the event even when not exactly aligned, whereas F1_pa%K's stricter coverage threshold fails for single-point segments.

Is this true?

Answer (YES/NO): NO